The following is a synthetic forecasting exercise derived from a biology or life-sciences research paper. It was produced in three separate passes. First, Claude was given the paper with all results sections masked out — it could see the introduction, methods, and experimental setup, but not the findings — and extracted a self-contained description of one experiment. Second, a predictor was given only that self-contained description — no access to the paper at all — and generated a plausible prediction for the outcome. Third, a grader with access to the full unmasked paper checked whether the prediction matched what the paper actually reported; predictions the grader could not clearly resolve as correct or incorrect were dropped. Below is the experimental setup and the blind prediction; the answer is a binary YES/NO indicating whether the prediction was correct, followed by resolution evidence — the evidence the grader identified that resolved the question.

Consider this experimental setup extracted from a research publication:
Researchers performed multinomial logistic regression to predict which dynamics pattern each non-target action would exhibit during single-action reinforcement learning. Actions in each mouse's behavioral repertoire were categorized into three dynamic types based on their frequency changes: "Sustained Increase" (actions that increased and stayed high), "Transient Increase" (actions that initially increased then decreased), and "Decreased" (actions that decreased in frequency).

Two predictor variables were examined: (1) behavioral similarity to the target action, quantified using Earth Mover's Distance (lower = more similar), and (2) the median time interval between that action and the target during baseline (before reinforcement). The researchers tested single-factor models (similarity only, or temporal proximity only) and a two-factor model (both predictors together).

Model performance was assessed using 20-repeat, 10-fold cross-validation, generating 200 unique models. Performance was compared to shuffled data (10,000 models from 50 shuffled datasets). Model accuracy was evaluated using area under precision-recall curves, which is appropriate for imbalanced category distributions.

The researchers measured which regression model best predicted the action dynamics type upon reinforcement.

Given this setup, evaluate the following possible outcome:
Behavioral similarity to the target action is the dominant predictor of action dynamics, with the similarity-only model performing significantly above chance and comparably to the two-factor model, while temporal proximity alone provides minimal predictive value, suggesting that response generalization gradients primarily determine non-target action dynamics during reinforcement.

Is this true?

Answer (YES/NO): NO